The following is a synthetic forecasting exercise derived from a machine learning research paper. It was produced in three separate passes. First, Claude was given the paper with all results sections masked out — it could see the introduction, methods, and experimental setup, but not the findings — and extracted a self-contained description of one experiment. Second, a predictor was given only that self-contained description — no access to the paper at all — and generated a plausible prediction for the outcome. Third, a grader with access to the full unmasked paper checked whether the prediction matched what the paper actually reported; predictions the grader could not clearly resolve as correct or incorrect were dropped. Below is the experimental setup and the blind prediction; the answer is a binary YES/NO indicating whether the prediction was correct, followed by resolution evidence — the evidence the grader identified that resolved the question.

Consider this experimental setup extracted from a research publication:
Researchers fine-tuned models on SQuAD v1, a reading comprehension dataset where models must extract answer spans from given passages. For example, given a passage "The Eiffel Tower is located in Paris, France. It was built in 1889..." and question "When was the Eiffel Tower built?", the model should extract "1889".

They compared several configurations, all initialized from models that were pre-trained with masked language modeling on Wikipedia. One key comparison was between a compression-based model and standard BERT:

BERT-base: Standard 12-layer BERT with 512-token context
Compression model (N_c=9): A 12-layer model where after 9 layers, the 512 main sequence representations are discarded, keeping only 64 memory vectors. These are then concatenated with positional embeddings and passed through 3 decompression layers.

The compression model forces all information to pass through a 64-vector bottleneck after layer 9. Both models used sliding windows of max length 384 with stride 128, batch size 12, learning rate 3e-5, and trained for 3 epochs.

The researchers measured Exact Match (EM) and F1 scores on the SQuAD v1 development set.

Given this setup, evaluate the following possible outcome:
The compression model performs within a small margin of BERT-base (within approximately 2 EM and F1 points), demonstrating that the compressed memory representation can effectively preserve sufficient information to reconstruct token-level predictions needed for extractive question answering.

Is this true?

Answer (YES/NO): YES